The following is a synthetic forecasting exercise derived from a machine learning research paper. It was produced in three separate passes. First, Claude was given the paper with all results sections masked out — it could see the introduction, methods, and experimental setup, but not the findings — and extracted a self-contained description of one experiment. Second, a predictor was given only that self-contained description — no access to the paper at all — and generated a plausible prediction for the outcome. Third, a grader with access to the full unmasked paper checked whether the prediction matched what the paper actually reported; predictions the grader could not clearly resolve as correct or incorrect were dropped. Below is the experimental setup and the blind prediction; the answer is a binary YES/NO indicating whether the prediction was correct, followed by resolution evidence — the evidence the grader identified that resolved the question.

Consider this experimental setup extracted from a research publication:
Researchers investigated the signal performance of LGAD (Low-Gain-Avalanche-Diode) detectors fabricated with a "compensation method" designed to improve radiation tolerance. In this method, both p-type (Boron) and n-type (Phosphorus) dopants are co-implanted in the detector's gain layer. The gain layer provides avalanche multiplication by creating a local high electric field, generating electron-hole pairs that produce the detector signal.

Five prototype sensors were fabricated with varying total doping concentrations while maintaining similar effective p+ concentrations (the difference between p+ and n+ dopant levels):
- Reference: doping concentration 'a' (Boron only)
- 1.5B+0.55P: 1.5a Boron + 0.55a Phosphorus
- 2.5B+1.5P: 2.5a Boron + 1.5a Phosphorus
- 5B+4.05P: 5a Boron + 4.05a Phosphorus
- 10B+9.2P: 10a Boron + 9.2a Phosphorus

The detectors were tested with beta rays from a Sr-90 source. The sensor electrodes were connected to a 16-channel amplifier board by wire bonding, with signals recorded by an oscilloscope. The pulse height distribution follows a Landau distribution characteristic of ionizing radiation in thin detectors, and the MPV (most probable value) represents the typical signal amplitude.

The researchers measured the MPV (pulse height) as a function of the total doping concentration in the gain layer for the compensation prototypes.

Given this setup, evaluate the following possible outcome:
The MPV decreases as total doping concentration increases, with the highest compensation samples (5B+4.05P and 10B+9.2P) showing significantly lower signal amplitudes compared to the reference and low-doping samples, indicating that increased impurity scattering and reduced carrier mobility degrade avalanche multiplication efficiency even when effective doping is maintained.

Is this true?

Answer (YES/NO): YES